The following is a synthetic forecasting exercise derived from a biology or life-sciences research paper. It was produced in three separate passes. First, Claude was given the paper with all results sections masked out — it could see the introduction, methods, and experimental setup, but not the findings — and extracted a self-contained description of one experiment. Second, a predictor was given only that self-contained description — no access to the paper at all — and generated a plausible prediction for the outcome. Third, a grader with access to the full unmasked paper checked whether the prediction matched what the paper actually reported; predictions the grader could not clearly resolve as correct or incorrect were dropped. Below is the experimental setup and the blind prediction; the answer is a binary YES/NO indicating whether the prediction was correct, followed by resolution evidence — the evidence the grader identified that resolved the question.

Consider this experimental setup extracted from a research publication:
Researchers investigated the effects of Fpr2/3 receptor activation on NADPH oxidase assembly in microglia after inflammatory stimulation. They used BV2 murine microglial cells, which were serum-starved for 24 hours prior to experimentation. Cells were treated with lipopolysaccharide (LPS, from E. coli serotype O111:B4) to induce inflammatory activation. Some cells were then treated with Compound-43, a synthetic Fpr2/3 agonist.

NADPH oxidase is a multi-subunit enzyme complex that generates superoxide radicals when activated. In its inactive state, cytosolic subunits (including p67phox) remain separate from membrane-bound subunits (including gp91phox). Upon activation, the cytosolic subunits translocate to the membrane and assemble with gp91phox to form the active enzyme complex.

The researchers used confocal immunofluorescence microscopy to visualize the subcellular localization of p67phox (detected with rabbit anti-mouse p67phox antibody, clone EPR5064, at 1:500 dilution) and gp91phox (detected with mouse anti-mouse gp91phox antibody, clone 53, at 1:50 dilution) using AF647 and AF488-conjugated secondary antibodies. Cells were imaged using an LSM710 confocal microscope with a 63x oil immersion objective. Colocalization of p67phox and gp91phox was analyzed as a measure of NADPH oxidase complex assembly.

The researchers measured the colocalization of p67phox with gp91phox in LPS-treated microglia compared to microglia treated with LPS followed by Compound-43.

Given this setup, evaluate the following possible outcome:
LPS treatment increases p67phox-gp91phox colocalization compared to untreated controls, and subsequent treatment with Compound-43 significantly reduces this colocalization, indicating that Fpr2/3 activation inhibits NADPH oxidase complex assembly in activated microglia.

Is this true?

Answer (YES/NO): YES